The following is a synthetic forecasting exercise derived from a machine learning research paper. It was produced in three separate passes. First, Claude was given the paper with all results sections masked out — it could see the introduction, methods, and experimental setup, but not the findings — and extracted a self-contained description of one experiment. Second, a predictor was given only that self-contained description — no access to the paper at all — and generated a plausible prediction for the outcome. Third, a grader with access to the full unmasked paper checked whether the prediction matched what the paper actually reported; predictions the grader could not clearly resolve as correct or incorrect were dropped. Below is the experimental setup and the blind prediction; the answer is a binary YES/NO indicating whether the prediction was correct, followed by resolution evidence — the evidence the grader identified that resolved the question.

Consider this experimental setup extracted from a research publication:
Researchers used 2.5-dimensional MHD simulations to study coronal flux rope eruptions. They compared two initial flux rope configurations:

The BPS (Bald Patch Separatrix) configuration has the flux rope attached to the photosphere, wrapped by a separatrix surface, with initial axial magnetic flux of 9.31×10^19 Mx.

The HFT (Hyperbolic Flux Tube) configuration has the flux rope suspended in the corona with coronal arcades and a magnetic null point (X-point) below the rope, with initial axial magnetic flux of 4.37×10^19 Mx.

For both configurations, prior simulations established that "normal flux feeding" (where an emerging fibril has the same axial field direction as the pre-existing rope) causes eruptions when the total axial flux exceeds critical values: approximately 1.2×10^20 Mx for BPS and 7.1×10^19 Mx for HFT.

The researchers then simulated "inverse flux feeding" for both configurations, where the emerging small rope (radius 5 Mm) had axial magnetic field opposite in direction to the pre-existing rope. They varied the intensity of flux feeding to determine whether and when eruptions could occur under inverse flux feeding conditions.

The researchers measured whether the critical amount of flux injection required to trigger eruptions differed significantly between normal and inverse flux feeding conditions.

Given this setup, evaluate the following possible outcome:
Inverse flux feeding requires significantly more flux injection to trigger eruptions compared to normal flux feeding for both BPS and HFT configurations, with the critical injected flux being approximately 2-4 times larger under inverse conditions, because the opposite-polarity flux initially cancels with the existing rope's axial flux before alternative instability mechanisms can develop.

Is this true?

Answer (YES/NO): NO